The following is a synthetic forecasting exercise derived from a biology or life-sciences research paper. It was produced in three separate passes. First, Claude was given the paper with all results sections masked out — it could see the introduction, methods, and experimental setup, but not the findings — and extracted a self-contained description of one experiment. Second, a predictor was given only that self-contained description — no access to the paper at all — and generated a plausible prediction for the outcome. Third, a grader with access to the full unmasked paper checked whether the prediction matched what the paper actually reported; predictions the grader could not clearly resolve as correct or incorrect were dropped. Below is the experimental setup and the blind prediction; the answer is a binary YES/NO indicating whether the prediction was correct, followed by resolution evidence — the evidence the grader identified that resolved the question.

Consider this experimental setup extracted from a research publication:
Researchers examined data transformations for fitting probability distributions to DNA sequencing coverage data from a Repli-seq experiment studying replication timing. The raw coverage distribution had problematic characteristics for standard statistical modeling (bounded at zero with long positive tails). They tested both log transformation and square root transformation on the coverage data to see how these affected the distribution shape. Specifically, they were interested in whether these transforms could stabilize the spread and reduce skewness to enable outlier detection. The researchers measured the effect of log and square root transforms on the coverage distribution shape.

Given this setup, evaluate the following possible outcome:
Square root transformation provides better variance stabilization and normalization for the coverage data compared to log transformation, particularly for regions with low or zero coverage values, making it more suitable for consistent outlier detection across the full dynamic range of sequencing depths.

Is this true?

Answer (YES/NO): NO